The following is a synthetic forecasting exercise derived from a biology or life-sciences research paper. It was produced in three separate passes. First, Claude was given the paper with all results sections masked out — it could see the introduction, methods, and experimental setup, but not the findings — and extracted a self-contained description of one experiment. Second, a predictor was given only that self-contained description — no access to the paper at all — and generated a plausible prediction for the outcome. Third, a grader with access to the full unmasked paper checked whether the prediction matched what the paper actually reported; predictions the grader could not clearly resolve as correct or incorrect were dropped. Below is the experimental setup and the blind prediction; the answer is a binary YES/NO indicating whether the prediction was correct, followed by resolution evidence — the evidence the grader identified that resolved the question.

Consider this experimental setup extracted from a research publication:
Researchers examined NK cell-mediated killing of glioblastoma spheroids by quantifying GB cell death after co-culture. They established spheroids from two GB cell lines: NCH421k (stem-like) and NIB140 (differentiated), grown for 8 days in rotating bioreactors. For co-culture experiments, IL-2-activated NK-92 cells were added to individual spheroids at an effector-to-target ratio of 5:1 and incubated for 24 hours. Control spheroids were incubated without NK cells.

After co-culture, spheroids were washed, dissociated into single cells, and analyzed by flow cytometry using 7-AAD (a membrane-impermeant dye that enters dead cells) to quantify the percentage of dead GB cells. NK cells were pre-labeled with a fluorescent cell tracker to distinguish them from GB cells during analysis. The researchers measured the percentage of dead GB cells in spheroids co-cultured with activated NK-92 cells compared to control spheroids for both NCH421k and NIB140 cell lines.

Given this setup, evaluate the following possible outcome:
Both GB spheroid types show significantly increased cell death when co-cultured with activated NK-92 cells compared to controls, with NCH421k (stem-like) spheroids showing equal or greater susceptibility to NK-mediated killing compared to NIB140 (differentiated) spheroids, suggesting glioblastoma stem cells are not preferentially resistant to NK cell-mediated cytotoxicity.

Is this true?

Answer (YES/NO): NO